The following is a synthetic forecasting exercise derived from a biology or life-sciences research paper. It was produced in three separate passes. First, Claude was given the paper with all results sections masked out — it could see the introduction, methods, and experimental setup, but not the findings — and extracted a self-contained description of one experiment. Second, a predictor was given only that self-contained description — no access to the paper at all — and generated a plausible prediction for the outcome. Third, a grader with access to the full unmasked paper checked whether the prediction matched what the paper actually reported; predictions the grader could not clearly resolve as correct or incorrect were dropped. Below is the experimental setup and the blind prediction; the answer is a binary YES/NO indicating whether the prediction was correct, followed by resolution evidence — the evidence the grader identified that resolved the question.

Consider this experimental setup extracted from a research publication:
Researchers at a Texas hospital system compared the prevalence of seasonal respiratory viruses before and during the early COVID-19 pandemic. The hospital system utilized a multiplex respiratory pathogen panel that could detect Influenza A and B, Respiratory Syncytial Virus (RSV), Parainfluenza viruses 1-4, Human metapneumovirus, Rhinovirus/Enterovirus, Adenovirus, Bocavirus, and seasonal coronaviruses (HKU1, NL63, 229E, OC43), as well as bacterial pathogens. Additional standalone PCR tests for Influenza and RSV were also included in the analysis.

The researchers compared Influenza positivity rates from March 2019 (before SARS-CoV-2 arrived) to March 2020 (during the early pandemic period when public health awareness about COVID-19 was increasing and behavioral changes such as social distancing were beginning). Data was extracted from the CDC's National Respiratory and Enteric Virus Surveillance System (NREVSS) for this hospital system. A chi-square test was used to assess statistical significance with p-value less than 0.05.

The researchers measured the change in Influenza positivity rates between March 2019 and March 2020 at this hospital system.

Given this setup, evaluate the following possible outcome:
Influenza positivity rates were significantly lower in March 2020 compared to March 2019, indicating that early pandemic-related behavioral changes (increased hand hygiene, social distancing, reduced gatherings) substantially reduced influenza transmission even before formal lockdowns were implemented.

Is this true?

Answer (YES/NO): YES